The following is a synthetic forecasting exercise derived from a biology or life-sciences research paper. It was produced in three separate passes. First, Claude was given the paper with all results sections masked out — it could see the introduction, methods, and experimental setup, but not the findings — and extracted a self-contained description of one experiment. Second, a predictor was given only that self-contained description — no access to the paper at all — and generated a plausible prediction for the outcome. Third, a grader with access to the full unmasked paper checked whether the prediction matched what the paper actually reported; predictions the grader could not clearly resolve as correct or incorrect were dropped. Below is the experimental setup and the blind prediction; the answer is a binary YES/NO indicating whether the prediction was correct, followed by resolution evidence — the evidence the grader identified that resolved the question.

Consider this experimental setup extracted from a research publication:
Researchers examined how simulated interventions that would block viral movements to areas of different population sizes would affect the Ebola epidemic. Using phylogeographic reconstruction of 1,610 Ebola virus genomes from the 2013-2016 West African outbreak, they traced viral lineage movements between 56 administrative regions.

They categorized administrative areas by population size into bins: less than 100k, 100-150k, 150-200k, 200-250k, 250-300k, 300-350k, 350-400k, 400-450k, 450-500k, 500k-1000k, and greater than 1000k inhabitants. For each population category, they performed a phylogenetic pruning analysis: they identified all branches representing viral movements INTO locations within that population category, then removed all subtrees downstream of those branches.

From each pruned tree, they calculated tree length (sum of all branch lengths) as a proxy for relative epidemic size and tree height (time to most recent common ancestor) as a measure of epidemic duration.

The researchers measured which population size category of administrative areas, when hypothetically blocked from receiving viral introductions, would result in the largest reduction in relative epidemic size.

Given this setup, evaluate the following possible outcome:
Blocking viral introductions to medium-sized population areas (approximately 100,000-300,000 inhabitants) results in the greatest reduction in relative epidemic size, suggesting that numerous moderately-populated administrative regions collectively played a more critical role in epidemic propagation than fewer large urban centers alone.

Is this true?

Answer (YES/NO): NO